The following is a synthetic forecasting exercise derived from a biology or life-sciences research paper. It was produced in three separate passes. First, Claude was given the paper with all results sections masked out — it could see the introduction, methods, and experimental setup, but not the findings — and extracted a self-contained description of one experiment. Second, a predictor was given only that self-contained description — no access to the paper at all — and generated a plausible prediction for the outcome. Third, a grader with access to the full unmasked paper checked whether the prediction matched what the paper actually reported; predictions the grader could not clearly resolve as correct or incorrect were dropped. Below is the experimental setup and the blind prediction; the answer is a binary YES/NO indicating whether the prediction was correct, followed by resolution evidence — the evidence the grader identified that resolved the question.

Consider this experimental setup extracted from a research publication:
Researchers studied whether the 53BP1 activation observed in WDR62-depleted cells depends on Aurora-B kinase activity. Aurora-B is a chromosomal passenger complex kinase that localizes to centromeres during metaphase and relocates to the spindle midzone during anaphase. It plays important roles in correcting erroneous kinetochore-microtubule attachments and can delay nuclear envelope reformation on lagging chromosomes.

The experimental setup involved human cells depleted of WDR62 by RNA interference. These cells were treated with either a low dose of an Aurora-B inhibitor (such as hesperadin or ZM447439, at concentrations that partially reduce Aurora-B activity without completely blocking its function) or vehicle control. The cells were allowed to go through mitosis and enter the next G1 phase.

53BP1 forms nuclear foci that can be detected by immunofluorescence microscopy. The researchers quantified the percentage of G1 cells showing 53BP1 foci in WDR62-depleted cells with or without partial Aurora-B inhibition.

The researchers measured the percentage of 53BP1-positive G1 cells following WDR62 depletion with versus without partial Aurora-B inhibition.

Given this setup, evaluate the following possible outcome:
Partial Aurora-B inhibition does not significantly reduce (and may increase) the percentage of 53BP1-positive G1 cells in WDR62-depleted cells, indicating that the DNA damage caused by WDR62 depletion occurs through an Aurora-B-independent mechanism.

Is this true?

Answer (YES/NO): NO